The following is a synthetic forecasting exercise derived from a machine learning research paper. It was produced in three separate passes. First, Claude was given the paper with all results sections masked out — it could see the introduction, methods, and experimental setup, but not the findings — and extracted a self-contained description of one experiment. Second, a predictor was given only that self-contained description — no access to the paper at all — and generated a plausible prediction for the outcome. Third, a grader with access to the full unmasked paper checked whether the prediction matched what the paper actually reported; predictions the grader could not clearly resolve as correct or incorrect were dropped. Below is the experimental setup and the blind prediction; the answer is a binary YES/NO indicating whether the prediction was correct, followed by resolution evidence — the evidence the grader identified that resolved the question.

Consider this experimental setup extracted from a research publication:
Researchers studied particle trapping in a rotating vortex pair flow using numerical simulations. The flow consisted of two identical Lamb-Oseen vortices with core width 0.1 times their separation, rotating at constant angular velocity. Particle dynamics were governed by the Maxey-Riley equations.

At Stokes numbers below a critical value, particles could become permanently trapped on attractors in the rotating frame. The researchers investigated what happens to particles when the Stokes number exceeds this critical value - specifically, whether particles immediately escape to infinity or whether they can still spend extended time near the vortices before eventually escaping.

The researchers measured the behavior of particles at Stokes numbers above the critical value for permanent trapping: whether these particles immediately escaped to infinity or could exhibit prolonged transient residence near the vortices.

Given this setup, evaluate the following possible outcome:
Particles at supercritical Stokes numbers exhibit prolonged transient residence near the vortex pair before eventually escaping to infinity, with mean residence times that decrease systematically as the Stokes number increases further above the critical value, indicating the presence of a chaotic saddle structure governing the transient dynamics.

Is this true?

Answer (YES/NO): YES